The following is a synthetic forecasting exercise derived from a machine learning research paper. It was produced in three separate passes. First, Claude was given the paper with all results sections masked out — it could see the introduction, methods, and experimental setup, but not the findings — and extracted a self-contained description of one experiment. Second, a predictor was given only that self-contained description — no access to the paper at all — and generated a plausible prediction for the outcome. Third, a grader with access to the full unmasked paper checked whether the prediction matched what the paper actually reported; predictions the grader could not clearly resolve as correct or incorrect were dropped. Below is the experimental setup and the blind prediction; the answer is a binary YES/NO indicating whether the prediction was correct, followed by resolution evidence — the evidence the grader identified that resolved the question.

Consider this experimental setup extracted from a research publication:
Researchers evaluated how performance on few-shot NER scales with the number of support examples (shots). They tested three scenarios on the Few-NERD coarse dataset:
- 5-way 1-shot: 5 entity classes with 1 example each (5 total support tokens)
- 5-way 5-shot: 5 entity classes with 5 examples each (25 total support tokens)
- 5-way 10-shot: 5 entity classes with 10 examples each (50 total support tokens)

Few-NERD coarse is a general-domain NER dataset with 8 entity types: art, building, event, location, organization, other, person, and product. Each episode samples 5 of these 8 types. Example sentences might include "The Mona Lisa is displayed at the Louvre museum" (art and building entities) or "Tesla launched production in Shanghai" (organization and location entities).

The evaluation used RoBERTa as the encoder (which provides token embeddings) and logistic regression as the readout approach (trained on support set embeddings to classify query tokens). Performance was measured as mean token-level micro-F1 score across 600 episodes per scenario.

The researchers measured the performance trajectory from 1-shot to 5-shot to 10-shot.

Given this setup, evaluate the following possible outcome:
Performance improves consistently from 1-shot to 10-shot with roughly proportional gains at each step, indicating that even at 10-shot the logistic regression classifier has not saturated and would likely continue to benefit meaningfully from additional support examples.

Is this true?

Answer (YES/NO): NO